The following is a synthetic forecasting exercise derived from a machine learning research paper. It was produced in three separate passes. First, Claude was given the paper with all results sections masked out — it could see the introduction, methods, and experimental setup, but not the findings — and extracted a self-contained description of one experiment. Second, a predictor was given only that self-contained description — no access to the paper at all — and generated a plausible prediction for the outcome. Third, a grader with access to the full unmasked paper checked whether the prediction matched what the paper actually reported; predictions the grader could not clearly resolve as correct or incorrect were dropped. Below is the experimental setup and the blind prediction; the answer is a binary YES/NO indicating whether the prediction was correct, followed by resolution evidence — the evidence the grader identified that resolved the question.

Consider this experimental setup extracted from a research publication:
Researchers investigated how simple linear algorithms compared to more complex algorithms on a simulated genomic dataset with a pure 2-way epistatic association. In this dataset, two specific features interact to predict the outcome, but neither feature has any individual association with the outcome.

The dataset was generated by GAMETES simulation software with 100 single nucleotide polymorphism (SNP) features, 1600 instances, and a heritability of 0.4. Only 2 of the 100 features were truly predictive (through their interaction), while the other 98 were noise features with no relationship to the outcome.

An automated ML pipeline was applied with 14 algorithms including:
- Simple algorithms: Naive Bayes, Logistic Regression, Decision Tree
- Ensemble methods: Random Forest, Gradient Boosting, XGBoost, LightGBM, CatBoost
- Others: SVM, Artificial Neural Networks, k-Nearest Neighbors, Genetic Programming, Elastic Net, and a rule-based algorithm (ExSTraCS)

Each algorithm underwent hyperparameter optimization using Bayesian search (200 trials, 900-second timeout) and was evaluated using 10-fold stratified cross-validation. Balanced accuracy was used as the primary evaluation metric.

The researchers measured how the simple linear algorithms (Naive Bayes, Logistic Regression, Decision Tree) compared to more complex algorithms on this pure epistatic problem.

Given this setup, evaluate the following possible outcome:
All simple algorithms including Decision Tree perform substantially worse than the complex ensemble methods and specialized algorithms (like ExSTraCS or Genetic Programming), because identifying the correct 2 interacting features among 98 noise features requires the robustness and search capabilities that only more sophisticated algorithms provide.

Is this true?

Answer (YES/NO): YES